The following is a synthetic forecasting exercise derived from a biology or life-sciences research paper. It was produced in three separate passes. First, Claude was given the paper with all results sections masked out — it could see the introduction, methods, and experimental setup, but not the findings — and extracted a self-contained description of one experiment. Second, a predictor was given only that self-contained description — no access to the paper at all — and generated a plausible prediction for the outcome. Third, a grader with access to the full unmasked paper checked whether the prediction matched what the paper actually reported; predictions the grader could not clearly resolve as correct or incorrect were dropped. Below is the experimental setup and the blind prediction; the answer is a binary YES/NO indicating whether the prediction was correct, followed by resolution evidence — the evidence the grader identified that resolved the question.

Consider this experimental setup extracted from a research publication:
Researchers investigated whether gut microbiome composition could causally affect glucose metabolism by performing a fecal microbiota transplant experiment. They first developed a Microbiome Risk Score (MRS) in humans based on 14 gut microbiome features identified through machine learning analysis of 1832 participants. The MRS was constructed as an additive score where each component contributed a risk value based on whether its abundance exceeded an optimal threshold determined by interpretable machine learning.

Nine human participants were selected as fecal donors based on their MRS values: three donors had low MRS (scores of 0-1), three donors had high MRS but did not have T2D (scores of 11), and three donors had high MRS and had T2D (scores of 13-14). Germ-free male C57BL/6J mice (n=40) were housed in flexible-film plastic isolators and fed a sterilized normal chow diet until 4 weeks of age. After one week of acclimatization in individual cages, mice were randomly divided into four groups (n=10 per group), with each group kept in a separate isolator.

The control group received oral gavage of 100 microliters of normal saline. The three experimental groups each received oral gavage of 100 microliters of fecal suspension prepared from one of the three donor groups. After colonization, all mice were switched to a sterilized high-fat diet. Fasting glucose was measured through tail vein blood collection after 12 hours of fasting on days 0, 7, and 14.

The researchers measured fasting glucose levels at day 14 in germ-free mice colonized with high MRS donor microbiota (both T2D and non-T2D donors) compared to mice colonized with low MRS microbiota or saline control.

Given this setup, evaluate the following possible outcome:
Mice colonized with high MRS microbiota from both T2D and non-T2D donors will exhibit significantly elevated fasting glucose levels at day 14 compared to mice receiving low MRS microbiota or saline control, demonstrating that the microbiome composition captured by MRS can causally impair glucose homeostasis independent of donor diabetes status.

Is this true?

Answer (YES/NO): YES